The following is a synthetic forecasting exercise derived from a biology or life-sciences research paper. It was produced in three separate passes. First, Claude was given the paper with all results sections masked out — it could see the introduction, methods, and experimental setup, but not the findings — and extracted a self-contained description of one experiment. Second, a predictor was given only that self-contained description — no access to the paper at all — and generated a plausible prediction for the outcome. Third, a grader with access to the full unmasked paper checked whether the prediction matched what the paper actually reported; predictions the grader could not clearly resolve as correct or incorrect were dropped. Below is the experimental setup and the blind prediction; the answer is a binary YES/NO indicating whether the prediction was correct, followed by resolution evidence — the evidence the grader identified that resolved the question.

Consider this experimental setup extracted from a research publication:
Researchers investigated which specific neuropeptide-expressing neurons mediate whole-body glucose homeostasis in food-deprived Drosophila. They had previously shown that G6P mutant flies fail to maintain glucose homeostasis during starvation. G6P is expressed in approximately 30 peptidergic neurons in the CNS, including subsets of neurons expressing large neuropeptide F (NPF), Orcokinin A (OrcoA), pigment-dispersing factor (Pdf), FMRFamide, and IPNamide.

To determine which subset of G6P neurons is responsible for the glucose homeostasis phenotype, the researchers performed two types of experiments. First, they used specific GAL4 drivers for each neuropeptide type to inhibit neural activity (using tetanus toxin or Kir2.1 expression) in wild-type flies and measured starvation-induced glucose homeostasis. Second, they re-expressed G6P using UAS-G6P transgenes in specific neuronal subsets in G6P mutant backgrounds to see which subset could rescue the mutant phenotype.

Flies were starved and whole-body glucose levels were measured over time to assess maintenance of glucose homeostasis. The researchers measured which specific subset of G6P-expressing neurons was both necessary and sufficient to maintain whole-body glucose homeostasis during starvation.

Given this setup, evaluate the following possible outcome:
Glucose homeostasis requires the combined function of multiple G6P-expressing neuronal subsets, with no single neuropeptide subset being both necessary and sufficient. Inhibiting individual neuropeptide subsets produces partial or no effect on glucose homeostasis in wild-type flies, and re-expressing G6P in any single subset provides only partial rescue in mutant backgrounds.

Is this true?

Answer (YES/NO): NO